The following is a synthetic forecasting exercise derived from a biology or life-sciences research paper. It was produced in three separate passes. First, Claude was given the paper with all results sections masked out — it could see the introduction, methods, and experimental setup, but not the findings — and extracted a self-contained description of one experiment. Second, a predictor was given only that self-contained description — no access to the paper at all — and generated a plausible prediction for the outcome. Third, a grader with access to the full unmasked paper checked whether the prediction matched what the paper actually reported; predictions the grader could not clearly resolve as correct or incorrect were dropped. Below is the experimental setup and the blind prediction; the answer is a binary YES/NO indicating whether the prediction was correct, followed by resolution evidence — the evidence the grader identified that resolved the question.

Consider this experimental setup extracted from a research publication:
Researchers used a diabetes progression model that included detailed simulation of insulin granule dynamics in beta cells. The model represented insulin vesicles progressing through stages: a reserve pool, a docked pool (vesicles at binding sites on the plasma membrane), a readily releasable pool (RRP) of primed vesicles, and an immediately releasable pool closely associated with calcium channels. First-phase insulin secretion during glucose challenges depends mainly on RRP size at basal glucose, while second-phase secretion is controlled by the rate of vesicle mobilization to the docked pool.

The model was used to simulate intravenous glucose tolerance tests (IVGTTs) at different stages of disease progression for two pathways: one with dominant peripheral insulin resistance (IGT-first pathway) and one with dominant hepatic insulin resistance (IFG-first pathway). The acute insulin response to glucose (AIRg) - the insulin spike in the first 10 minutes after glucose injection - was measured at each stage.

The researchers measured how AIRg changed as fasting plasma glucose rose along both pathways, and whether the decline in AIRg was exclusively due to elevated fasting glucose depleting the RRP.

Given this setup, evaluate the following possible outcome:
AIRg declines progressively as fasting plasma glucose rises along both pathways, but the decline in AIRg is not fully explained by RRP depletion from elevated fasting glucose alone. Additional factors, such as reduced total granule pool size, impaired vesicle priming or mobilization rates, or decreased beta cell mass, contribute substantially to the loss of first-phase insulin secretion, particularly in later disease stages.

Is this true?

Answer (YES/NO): NO